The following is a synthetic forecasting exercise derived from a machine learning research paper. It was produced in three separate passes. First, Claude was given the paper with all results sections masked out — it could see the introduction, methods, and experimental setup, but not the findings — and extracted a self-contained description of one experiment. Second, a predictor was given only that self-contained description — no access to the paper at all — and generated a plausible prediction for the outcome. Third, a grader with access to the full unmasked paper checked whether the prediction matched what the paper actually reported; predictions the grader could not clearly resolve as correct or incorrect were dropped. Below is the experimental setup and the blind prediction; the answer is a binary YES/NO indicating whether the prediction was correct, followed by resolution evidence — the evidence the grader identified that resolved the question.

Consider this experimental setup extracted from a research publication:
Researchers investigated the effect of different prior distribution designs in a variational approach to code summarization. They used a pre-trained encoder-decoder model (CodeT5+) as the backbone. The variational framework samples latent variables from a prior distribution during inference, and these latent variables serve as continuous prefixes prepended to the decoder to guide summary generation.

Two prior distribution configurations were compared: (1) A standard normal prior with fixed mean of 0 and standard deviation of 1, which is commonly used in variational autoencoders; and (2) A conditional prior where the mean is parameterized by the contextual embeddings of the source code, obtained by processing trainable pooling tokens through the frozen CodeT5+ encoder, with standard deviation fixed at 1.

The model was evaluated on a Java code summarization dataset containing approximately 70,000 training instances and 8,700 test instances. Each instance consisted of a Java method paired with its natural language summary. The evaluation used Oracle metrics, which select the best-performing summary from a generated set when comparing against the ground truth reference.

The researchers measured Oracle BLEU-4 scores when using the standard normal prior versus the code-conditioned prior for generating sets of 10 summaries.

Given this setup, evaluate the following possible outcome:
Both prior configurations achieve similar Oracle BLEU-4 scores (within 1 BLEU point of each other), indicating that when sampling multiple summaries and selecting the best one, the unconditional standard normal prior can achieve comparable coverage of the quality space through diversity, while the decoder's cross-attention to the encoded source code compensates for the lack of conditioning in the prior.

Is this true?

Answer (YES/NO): YES